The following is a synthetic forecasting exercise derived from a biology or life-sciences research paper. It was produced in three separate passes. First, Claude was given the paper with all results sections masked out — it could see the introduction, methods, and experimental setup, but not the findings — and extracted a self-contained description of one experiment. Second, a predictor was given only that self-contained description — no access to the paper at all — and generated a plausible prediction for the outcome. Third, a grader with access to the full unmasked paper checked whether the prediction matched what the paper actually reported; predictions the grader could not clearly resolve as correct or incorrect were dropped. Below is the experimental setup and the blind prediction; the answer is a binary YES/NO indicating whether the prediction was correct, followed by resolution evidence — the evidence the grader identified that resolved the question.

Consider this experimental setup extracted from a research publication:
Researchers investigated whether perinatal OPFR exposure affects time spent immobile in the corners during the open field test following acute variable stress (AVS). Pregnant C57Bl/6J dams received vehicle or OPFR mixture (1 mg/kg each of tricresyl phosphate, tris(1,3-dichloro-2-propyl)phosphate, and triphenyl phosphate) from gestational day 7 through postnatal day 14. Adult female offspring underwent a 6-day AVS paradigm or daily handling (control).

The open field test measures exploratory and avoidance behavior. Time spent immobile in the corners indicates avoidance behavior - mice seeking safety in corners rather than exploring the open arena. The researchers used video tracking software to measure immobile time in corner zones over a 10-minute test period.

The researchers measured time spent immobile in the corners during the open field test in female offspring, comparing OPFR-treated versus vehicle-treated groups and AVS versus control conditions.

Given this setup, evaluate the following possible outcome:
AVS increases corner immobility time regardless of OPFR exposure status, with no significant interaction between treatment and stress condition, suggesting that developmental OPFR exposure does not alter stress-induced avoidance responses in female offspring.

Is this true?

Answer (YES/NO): NO